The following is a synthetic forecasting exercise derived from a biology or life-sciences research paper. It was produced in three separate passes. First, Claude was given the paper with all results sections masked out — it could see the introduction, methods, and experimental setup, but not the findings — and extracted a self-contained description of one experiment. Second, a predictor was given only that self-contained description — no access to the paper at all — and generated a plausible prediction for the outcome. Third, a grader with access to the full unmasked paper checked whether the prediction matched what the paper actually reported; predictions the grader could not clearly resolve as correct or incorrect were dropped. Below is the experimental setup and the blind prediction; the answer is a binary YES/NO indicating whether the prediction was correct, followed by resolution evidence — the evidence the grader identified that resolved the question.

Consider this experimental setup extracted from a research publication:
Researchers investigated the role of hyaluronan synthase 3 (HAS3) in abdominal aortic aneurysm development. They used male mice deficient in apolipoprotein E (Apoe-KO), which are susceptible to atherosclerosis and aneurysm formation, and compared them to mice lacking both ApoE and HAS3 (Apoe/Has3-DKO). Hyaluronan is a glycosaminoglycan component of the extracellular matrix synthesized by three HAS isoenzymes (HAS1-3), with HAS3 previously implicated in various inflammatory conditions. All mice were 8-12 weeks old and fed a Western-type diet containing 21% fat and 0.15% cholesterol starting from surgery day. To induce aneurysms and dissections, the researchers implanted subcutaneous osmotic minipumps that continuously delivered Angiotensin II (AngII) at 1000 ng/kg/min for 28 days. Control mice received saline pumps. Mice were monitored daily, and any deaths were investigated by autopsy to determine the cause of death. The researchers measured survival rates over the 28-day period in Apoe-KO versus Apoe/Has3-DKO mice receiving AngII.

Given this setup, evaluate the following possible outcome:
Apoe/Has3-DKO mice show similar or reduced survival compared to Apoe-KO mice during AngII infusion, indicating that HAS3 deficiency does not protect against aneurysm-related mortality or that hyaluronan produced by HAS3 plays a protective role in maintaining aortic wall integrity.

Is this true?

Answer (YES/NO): NO